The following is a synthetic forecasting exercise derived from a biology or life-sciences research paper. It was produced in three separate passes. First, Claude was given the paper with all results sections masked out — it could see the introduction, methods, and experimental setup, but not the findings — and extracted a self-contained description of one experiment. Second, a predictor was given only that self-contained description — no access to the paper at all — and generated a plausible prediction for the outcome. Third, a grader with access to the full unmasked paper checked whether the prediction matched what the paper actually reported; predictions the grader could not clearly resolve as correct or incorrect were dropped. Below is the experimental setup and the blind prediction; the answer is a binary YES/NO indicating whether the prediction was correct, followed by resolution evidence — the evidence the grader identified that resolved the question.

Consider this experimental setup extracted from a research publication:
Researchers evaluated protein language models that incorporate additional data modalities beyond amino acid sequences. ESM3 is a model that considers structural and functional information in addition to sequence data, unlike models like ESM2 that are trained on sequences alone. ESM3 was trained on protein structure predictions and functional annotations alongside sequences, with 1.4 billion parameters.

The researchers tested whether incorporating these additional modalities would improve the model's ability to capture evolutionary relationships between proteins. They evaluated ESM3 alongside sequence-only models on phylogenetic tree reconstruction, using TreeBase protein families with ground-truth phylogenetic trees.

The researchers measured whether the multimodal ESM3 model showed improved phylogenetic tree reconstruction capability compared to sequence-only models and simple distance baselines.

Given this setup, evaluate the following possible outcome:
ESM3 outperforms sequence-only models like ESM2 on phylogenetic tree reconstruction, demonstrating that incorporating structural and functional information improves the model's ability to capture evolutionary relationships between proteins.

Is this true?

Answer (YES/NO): NO